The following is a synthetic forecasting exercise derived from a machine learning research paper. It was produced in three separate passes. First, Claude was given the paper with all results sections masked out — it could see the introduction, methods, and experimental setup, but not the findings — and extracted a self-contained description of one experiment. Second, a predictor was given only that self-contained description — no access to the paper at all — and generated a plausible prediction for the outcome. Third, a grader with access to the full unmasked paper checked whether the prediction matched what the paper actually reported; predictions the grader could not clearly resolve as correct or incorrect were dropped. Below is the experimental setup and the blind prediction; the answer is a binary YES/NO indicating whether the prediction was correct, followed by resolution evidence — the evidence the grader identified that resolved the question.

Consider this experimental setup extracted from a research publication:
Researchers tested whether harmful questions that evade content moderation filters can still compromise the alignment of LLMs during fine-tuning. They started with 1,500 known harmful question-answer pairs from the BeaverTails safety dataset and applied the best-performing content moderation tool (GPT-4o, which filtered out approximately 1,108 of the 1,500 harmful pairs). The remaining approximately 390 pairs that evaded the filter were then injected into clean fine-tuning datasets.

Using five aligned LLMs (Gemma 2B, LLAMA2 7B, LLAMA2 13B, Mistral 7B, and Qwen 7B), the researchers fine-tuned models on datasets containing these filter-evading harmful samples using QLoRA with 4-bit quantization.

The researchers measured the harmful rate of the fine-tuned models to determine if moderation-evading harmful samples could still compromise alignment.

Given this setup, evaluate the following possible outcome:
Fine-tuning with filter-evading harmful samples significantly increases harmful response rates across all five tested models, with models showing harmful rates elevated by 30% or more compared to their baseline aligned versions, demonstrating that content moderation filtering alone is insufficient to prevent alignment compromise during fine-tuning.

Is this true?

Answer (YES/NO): NO